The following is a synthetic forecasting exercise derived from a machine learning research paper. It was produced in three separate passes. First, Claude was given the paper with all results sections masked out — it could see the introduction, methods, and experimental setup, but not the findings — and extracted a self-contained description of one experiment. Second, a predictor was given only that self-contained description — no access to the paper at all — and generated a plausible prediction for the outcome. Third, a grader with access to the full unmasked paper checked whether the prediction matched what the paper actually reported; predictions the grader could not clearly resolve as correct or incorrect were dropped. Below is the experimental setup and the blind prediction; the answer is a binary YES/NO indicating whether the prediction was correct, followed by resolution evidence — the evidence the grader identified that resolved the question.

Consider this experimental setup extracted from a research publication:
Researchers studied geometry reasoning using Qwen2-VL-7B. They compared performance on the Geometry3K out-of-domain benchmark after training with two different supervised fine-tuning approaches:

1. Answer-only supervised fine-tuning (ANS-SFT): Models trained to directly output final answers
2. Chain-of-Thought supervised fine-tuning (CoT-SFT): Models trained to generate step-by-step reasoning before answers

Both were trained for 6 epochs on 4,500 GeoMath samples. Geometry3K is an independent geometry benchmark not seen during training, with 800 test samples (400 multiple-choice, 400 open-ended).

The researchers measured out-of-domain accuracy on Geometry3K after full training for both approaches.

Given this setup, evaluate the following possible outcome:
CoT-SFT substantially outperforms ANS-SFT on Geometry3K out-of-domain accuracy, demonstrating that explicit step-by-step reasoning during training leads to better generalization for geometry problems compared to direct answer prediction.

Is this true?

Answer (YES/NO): NO